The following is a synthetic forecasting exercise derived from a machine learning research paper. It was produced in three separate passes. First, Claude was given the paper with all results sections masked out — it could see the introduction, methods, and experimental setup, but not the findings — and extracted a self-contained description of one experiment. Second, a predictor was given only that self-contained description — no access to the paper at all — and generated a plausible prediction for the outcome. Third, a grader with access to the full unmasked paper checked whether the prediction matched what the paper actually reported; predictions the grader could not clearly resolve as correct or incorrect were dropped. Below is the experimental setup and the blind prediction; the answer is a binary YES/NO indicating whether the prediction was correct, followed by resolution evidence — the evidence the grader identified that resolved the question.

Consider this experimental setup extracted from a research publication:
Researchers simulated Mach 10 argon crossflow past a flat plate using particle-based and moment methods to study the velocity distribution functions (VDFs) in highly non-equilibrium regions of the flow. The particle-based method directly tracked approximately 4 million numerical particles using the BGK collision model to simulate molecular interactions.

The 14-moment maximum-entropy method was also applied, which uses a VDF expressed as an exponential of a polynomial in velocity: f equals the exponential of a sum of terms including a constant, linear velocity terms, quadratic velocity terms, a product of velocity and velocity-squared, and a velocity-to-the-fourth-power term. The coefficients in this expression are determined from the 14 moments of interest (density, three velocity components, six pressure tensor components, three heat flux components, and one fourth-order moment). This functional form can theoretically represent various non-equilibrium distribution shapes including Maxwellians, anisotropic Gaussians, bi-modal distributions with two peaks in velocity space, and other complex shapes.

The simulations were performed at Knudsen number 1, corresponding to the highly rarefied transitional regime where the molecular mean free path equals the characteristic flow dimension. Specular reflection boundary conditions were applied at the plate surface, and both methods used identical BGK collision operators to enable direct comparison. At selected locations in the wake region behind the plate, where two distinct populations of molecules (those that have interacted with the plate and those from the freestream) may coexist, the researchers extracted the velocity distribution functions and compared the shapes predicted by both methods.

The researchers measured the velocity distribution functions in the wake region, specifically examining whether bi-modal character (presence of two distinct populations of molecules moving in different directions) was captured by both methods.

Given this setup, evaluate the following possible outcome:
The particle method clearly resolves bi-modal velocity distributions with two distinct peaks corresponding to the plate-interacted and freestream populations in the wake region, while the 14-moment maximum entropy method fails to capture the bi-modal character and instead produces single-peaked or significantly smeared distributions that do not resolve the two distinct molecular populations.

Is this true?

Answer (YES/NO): YES